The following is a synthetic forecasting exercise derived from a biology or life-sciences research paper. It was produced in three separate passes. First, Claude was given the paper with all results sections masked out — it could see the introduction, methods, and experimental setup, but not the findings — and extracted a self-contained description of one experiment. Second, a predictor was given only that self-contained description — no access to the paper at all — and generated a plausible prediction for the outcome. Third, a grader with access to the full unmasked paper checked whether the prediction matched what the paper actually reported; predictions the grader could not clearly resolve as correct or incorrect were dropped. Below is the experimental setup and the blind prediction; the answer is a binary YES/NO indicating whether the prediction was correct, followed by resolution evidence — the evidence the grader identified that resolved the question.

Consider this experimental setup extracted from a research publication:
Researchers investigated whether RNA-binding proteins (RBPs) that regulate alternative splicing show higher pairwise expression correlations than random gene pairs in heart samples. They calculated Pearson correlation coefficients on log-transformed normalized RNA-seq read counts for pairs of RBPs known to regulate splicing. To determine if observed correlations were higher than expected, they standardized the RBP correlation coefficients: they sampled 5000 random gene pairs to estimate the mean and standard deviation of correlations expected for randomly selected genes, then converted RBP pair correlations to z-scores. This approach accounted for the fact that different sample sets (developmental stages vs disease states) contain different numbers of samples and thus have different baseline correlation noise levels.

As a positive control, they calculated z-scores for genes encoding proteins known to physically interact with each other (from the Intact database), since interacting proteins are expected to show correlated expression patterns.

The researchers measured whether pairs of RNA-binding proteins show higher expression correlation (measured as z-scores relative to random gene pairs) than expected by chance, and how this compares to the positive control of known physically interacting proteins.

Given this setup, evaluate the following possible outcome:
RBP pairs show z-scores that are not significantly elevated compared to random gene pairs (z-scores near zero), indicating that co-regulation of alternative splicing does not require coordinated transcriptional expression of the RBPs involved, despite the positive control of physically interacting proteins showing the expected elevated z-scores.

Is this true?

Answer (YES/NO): NO